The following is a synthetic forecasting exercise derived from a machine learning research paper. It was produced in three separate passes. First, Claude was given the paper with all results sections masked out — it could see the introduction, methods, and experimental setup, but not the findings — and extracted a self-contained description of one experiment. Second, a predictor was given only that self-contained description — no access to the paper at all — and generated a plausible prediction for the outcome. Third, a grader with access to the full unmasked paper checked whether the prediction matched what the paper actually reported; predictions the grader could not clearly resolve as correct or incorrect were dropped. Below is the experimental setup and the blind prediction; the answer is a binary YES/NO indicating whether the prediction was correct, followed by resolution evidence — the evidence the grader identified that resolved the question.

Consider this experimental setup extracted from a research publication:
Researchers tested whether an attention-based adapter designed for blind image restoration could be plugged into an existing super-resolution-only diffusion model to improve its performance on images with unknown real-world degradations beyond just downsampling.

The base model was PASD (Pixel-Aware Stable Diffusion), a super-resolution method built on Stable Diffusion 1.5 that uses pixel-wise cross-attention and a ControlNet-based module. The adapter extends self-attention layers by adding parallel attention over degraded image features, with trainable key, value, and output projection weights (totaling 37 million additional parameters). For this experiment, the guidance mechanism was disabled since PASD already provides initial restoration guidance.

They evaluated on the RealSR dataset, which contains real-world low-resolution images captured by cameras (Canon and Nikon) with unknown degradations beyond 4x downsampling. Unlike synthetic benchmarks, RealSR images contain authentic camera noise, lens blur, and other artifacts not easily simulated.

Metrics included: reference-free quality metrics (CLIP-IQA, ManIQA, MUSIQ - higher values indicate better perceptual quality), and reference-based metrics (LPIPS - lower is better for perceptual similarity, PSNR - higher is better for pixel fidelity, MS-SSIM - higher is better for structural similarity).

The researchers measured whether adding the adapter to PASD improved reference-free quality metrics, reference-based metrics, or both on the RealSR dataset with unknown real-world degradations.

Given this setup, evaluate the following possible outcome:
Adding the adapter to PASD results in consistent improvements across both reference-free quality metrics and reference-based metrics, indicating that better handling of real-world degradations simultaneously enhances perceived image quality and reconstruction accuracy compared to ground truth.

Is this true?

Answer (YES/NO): NO